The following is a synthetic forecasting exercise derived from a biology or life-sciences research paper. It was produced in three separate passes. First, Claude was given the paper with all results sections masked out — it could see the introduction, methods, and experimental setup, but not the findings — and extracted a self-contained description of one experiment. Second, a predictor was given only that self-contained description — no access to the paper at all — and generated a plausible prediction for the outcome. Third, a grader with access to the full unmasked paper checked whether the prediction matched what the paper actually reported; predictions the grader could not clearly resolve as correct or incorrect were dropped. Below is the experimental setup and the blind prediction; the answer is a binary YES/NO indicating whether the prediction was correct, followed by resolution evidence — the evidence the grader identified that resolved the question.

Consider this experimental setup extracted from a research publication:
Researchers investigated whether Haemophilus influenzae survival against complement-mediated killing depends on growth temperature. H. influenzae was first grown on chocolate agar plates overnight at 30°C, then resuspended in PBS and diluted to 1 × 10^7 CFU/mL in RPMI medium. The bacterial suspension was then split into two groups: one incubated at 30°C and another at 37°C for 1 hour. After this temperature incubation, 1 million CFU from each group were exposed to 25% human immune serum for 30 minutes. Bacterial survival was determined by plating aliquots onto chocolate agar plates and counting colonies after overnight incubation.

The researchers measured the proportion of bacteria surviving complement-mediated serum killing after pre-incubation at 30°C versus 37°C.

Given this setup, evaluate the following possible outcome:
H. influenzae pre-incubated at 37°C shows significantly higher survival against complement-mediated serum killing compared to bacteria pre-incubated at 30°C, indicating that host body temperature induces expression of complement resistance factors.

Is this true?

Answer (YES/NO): YES